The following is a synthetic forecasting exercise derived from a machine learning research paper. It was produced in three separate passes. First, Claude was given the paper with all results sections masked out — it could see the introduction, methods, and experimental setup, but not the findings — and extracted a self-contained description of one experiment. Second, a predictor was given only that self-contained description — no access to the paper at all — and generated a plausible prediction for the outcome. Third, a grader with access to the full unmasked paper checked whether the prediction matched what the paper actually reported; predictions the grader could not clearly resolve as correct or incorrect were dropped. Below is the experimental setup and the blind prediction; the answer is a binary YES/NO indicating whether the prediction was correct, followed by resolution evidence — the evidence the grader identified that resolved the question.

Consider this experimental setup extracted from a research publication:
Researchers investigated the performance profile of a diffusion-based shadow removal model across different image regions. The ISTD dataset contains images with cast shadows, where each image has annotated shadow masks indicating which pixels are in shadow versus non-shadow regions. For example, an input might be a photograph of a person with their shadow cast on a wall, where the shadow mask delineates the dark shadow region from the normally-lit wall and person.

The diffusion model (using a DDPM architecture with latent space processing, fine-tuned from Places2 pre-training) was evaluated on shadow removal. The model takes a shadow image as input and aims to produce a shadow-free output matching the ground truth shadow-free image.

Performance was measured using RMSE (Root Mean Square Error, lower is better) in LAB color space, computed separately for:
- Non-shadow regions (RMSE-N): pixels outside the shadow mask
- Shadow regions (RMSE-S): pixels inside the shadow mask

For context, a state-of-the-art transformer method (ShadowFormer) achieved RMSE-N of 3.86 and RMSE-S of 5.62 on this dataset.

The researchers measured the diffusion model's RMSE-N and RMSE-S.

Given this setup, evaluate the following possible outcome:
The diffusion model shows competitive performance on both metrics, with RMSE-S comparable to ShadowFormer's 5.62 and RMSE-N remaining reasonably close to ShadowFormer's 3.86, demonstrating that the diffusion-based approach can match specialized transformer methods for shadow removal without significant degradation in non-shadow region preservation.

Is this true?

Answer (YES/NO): NO